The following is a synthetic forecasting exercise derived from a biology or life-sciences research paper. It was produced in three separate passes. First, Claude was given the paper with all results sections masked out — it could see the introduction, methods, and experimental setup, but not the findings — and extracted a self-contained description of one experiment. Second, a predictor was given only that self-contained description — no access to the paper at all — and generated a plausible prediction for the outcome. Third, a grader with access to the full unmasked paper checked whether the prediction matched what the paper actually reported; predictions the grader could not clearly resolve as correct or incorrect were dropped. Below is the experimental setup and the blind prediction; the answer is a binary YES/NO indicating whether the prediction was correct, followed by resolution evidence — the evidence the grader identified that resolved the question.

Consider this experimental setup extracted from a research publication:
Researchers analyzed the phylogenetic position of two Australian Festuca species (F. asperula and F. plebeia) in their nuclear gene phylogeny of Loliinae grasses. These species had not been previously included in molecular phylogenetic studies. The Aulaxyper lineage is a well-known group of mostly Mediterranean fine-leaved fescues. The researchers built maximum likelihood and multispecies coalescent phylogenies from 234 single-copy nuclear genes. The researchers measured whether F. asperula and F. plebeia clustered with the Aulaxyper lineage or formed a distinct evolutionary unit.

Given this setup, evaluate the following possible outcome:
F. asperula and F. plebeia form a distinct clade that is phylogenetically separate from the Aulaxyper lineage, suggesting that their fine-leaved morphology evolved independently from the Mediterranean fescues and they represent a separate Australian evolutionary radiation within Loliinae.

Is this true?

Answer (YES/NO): YES